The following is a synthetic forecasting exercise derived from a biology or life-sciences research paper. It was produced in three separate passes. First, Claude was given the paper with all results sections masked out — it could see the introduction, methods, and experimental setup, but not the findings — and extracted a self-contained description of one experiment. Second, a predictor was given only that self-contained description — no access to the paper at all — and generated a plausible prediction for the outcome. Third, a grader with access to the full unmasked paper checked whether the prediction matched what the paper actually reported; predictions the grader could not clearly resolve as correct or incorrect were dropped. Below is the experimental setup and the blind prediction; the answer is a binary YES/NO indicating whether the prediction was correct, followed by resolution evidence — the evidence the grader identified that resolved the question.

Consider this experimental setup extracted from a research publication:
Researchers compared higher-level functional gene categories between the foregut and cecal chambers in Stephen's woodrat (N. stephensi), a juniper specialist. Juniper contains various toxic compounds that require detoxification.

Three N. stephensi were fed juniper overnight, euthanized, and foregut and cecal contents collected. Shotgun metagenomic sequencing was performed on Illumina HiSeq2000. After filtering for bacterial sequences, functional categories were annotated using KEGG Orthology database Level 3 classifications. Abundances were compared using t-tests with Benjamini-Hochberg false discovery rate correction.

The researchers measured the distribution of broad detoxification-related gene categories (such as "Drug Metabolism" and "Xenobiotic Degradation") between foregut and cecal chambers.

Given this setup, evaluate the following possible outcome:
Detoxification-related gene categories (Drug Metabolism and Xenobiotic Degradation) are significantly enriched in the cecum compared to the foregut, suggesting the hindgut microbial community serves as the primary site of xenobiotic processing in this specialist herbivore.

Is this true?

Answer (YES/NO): YES